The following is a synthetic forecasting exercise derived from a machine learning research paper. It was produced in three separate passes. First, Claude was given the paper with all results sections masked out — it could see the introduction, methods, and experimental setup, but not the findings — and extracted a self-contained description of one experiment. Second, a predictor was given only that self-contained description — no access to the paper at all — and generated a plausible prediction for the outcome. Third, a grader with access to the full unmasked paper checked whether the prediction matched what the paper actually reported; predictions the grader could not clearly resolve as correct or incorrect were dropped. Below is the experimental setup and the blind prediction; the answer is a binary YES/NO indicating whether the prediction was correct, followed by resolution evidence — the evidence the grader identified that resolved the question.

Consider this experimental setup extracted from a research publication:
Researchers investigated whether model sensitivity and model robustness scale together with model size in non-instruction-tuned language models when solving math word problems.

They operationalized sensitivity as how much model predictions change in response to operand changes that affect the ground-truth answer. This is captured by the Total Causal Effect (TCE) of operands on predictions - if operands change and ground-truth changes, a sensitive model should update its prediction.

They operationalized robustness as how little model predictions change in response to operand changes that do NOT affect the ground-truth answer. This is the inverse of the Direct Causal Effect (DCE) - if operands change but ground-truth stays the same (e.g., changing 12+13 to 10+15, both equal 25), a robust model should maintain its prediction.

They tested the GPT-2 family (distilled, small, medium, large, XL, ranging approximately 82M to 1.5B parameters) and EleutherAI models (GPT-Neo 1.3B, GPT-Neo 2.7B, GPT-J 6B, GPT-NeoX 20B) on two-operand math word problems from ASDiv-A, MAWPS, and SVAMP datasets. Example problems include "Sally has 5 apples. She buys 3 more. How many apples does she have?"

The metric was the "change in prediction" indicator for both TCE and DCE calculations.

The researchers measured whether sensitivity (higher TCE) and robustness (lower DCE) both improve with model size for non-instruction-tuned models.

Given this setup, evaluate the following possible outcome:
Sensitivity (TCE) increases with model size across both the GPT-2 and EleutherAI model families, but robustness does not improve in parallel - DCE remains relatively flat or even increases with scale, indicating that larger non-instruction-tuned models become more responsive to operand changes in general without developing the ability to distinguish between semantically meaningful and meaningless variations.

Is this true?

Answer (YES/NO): YES